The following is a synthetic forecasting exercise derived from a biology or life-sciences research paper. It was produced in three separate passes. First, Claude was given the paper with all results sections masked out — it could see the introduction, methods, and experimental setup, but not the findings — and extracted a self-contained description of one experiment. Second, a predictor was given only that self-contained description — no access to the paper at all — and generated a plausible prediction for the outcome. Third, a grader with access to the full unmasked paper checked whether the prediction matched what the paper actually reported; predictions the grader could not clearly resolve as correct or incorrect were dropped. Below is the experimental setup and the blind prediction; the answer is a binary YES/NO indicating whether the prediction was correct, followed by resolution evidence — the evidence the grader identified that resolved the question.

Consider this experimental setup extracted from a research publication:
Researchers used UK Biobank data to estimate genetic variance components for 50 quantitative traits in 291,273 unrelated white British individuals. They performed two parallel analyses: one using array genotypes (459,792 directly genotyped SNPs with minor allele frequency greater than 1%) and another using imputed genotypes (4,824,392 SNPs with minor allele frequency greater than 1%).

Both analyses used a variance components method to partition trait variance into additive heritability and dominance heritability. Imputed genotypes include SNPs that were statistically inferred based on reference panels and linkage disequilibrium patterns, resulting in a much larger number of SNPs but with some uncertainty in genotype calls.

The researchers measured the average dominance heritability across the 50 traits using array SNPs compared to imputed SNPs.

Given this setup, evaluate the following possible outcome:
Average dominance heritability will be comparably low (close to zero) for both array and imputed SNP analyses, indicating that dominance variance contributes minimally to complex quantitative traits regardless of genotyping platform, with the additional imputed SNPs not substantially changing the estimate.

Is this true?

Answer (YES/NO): YES